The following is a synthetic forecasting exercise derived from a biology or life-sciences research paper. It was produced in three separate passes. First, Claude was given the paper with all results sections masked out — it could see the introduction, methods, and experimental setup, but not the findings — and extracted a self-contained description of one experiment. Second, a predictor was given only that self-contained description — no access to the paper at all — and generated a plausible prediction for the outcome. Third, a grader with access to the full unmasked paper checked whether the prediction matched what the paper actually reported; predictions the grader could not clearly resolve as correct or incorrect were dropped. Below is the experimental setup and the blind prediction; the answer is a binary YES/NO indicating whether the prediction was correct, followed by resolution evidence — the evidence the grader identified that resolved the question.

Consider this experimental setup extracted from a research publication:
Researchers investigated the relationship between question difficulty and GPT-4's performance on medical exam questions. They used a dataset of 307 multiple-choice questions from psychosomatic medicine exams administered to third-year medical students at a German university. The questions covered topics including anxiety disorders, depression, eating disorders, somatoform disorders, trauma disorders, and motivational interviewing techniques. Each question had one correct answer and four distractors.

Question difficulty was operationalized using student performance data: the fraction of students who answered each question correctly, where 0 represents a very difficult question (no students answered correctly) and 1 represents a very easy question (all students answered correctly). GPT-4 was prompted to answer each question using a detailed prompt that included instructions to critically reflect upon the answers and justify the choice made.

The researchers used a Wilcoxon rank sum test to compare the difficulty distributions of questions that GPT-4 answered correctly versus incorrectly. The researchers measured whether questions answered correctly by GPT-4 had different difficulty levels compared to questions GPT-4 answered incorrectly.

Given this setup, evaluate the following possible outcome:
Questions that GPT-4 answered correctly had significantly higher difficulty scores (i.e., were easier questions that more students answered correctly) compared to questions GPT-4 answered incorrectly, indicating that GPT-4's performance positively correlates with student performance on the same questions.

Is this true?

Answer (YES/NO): YES